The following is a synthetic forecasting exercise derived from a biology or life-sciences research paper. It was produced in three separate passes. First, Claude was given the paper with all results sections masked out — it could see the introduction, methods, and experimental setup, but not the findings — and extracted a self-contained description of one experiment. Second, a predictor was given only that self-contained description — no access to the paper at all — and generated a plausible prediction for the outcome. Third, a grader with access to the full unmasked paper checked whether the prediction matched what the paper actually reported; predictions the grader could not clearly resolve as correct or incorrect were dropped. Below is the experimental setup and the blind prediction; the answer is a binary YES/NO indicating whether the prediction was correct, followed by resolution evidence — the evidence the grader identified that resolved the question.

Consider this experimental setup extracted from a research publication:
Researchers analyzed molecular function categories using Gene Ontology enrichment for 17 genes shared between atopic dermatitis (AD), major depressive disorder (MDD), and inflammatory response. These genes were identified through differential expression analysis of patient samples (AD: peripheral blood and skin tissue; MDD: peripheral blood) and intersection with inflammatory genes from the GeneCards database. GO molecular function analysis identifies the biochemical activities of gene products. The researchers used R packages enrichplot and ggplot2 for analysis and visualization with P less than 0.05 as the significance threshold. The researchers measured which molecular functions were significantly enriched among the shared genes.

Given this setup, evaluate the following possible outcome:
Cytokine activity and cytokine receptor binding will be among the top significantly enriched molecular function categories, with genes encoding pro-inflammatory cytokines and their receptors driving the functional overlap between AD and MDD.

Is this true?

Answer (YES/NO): NO